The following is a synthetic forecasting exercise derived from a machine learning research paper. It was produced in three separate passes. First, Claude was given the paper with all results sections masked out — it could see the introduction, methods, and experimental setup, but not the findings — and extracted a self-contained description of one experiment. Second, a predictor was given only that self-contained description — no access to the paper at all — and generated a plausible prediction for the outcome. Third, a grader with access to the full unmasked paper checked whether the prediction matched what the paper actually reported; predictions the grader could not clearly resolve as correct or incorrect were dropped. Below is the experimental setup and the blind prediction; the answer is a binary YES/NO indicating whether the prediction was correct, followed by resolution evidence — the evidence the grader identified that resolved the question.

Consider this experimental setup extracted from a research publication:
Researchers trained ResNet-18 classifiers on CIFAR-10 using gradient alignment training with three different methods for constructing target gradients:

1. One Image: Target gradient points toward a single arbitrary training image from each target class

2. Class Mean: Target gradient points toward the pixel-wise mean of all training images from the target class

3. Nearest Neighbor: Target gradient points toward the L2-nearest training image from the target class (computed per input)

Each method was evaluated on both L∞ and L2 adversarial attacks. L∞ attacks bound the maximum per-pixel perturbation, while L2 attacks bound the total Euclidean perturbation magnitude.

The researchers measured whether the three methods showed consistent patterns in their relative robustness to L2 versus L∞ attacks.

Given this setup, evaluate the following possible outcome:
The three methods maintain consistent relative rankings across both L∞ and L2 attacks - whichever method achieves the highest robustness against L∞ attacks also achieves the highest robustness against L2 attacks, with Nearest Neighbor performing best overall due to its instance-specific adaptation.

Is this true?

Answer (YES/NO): NO